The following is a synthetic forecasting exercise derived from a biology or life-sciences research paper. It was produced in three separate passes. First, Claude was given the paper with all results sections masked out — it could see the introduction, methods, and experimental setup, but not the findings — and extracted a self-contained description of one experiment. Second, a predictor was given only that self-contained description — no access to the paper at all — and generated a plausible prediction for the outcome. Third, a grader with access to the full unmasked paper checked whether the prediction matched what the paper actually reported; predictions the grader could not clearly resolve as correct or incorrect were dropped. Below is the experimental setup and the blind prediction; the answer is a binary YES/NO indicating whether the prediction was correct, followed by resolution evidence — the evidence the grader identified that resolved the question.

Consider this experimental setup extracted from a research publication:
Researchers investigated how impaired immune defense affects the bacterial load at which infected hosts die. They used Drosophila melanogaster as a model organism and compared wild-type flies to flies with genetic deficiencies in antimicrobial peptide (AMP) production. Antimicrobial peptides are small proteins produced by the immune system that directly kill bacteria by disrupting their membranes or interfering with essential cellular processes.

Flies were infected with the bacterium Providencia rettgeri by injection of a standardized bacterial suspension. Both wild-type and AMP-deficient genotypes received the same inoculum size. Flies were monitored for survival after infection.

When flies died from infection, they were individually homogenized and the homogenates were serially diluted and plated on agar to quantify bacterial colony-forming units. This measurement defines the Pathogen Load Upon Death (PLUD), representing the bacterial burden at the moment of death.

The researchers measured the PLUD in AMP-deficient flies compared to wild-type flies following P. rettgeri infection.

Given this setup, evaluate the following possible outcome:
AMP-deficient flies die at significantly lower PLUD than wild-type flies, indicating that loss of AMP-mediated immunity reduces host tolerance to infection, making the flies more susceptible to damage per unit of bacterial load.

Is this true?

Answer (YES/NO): NO